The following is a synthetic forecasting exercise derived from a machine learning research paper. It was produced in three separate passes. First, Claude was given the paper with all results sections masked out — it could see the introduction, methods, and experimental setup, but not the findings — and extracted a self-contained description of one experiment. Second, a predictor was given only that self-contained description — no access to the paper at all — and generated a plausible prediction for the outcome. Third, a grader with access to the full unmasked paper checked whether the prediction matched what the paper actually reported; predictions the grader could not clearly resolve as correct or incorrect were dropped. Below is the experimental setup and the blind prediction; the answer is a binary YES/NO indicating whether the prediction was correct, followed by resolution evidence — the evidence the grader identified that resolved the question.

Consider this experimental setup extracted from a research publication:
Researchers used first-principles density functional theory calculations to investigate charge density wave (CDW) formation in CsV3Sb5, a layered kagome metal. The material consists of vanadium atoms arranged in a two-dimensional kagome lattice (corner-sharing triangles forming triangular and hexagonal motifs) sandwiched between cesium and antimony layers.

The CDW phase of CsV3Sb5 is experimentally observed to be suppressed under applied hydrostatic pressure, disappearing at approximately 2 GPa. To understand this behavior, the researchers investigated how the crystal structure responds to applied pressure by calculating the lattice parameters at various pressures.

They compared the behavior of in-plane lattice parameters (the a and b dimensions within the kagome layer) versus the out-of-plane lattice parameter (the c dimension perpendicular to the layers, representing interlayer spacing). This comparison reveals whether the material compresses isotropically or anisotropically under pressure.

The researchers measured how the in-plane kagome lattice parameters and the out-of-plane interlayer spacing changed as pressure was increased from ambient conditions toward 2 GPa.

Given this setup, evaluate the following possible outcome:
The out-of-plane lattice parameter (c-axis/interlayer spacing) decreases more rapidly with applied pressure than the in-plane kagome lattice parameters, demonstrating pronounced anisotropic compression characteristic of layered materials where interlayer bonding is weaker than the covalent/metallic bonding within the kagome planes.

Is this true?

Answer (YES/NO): YES